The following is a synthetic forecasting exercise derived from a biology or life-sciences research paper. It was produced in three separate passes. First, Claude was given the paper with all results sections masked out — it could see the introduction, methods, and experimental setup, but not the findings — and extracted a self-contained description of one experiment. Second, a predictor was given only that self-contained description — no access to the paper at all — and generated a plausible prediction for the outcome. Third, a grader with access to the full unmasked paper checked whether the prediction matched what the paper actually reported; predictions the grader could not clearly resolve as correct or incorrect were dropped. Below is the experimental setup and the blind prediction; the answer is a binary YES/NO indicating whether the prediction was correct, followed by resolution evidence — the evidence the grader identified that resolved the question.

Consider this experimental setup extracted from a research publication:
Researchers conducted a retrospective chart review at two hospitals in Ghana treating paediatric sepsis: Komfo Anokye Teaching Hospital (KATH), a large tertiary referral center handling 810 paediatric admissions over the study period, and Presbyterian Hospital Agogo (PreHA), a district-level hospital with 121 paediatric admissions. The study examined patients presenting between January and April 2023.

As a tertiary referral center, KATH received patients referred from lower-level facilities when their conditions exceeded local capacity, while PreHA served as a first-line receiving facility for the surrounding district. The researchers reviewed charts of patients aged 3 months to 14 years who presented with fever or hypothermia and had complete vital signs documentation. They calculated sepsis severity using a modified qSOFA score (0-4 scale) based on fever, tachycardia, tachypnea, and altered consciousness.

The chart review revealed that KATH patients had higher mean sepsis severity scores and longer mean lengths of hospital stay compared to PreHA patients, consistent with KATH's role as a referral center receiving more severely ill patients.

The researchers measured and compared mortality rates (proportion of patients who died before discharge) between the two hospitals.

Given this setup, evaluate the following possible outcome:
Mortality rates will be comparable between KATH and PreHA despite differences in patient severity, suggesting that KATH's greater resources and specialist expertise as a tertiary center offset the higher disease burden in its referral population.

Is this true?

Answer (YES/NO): YES